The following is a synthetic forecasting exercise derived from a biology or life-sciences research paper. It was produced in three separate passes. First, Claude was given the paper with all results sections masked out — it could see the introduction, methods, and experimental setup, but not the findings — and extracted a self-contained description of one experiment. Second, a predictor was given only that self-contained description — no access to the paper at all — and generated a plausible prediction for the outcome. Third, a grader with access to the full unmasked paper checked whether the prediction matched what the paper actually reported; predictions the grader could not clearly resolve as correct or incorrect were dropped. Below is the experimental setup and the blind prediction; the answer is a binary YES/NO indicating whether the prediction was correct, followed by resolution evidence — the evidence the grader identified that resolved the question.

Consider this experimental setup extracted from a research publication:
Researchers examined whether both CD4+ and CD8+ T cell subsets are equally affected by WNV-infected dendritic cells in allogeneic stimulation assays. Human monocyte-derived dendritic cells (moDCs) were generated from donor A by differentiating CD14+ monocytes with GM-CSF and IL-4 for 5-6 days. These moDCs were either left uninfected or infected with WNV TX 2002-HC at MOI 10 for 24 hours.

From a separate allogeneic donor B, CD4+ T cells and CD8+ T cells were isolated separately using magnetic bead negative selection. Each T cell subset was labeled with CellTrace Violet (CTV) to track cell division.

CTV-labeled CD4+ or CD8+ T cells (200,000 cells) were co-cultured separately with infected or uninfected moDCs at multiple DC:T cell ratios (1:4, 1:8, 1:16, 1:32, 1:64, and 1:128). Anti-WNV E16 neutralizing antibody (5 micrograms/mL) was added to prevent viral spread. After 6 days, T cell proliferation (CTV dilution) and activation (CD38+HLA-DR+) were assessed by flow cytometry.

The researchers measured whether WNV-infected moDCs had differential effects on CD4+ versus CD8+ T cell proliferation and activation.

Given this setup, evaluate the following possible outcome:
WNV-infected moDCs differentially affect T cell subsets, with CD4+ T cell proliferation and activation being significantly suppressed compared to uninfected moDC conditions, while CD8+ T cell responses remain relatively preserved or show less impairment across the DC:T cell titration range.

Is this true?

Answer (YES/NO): NO